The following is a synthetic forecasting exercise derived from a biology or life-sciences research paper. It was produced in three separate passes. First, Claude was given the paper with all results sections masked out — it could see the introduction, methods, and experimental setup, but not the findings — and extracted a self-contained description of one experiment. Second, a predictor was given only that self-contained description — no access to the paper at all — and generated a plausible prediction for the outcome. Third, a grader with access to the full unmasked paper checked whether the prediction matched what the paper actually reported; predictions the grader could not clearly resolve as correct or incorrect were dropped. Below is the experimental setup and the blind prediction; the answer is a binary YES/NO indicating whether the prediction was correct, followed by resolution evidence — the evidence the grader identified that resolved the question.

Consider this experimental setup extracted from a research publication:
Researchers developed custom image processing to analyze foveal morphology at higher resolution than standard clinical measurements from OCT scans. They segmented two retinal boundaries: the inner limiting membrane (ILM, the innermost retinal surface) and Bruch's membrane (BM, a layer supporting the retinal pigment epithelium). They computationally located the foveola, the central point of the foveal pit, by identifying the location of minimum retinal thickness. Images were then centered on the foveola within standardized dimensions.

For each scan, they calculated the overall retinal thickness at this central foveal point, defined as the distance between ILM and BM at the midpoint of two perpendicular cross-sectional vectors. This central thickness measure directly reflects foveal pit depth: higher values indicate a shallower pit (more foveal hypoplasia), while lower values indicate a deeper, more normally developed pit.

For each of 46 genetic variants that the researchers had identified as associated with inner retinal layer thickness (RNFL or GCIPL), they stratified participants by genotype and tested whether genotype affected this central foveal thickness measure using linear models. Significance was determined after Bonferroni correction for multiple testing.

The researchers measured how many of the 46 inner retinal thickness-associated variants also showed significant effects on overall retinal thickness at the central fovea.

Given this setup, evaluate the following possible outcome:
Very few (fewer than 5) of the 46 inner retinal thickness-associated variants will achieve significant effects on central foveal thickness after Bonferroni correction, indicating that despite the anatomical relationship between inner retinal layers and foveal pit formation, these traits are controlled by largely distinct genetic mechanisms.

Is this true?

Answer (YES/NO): YES